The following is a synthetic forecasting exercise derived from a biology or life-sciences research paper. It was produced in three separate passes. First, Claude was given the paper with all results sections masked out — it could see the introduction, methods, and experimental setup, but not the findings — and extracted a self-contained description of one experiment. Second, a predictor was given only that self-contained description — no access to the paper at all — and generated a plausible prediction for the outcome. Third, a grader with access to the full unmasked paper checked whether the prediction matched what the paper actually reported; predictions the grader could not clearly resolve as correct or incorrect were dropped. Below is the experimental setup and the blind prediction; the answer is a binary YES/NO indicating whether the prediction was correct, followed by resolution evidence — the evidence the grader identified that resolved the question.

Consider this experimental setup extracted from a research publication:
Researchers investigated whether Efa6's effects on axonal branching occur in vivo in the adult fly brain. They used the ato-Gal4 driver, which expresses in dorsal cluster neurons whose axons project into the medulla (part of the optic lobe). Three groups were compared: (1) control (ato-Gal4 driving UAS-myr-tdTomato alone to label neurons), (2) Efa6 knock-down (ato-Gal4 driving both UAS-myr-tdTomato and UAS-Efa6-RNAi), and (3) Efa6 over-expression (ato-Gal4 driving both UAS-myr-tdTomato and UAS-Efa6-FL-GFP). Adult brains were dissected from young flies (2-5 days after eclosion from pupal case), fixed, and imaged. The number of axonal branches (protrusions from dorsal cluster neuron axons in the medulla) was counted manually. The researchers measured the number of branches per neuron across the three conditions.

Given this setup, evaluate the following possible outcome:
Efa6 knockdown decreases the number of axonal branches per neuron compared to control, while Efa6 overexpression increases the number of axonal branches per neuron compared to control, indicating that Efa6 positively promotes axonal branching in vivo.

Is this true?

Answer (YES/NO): NO